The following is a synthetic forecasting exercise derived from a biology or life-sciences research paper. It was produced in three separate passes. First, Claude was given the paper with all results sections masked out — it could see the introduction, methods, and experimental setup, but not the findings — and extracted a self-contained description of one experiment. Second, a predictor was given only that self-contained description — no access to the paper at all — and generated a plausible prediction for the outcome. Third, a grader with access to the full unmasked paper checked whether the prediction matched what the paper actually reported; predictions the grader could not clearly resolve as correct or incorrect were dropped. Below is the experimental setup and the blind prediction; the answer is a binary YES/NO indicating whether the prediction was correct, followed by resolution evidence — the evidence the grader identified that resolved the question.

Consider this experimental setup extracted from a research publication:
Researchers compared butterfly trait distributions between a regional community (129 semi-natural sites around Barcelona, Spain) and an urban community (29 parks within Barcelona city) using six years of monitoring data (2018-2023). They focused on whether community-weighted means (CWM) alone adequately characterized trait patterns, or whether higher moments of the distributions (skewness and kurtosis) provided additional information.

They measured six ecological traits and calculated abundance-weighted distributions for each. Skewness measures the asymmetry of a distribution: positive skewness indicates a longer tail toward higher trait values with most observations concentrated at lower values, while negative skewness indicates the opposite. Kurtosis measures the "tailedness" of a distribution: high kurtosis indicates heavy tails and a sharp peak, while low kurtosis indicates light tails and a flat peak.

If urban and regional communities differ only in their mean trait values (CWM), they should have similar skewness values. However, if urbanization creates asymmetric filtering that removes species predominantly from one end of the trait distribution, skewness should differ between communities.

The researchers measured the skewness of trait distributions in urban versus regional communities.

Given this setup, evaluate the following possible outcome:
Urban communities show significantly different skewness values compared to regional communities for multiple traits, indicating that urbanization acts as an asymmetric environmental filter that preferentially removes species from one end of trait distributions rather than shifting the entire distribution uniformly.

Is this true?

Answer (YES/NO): YES